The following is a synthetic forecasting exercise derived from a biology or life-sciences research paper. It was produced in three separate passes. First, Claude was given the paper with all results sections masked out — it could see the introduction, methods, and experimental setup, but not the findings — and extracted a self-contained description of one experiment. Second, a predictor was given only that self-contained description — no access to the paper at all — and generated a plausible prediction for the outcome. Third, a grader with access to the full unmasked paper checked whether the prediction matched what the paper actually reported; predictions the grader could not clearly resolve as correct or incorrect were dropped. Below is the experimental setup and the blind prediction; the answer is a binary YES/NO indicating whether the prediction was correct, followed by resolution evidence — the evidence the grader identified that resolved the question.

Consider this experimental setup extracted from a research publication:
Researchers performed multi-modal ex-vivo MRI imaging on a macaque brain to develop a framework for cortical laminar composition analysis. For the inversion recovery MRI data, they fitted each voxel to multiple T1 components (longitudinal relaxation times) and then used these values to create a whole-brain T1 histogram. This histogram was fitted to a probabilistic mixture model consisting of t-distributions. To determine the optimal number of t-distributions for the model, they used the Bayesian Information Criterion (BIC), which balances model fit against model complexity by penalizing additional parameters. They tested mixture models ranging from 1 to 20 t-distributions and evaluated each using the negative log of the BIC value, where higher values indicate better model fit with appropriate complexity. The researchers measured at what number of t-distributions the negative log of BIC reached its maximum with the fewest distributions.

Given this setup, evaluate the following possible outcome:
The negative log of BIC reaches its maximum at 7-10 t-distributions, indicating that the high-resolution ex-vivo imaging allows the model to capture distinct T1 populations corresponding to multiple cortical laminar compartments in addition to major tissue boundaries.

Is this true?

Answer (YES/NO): NO